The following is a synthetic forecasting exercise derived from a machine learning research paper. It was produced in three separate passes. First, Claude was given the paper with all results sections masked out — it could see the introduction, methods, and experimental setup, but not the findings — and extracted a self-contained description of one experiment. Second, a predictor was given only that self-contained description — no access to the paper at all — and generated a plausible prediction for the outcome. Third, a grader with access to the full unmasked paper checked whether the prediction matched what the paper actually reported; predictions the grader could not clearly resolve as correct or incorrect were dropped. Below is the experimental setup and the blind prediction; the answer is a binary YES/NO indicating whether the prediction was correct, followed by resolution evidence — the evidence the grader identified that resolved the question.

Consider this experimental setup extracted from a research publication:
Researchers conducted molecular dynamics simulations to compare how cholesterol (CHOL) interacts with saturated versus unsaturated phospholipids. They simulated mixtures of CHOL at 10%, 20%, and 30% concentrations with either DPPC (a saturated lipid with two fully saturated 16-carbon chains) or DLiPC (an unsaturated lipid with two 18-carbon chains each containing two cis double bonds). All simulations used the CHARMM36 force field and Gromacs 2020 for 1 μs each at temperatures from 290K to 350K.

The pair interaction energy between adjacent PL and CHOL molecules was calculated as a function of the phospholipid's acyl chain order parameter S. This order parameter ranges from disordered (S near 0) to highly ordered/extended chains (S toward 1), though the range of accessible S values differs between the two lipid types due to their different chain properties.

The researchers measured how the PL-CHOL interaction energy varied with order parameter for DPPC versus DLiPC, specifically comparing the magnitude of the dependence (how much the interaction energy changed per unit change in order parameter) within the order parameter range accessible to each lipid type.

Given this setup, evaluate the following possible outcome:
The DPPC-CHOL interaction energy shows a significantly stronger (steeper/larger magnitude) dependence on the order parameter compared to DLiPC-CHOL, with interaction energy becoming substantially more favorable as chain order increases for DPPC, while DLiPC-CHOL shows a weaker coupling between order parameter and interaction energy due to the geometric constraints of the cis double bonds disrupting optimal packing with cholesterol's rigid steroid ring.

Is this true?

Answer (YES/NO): NO